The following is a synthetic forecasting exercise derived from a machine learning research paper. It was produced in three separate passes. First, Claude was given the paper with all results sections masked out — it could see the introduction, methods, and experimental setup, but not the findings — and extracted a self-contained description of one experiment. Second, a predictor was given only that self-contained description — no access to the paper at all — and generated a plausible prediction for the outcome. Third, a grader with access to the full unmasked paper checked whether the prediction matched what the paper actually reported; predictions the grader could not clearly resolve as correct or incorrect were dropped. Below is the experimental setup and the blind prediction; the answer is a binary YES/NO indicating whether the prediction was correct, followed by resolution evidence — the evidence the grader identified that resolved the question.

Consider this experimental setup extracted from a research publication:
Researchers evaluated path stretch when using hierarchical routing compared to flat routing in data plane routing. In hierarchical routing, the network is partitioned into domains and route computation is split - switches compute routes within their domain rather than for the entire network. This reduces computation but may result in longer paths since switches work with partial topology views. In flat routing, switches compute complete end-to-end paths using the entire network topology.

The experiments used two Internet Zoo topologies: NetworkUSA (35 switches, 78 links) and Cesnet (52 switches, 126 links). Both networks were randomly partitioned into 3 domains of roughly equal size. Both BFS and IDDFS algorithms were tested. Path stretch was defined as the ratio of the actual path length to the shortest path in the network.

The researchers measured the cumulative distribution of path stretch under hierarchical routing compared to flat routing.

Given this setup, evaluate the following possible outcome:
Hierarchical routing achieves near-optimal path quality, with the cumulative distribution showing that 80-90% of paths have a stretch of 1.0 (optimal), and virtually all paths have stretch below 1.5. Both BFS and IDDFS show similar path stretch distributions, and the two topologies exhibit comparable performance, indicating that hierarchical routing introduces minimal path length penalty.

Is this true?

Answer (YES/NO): NO